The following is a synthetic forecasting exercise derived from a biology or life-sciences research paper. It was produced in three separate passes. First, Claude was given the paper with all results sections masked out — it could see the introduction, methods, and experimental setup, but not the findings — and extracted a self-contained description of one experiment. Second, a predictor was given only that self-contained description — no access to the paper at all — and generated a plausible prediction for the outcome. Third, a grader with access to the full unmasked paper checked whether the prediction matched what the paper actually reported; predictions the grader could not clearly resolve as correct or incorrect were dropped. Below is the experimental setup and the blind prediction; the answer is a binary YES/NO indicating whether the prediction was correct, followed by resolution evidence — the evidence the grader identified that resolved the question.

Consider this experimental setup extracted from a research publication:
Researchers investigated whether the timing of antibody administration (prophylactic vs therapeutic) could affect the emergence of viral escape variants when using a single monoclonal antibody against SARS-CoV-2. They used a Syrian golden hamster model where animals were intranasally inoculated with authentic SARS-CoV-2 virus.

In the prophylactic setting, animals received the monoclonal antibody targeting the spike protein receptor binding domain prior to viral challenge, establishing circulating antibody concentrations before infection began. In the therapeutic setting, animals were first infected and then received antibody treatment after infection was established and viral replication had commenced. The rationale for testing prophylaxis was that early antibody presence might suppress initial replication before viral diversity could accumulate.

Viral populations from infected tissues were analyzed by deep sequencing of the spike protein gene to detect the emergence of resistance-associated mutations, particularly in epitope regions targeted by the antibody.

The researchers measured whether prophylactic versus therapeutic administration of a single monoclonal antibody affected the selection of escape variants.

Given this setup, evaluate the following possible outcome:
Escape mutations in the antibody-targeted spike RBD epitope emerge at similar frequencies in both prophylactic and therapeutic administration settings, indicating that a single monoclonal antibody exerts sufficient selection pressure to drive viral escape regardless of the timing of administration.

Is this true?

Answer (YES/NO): YES